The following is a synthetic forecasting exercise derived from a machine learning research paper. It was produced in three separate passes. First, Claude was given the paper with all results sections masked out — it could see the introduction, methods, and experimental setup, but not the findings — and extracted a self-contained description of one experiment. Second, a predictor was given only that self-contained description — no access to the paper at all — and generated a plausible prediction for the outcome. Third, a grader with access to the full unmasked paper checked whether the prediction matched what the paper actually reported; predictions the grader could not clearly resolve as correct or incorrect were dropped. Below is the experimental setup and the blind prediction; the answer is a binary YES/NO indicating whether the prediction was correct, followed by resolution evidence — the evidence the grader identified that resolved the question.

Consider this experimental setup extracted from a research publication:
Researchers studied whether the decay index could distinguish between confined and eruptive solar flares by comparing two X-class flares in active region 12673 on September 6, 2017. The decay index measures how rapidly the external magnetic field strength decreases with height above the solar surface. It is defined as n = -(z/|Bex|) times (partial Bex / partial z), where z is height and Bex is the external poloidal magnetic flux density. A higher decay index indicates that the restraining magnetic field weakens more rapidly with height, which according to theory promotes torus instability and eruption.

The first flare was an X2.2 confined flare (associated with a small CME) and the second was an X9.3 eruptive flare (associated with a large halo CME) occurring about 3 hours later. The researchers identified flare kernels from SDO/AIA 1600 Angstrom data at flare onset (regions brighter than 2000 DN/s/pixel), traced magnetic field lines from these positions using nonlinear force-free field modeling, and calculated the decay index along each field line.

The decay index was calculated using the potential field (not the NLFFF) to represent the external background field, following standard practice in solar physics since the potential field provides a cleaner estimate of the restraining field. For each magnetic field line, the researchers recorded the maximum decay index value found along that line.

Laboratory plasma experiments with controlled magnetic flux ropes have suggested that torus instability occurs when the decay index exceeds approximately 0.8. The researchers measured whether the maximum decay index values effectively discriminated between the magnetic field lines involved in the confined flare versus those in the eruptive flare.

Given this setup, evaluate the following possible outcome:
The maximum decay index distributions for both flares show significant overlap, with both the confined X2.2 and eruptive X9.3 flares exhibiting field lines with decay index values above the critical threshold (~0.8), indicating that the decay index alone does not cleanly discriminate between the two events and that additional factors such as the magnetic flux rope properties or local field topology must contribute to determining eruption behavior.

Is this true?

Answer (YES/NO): YES